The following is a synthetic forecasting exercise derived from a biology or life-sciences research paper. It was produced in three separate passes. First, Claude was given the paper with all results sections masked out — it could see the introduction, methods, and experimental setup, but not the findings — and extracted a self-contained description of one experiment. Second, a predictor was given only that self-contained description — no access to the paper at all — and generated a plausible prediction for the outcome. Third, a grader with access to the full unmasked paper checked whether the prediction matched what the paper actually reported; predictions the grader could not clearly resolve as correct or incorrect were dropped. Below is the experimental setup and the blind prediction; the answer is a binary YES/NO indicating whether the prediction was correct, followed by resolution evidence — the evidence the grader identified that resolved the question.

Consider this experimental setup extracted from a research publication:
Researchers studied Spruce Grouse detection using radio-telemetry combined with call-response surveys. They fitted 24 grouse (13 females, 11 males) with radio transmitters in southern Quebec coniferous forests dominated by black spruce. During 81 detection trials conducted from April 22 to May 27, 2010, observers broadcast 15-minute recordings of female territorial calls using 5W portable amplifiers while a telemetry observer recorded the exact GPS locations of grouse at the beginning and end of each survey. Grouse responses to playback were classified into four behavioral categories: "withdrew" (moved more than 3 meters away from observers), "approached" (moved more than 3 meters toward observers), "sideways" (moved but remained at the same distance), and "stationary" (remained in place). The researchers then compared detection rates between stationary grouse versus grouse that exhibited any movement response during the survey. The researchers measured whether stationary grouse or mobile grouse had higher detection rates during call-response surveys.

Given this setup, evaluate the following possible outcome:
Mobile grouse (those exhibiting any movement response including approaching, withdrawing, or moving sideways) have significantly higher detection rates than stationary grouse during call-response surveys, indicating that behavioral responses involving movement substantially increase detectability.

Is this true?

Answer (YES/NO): YES